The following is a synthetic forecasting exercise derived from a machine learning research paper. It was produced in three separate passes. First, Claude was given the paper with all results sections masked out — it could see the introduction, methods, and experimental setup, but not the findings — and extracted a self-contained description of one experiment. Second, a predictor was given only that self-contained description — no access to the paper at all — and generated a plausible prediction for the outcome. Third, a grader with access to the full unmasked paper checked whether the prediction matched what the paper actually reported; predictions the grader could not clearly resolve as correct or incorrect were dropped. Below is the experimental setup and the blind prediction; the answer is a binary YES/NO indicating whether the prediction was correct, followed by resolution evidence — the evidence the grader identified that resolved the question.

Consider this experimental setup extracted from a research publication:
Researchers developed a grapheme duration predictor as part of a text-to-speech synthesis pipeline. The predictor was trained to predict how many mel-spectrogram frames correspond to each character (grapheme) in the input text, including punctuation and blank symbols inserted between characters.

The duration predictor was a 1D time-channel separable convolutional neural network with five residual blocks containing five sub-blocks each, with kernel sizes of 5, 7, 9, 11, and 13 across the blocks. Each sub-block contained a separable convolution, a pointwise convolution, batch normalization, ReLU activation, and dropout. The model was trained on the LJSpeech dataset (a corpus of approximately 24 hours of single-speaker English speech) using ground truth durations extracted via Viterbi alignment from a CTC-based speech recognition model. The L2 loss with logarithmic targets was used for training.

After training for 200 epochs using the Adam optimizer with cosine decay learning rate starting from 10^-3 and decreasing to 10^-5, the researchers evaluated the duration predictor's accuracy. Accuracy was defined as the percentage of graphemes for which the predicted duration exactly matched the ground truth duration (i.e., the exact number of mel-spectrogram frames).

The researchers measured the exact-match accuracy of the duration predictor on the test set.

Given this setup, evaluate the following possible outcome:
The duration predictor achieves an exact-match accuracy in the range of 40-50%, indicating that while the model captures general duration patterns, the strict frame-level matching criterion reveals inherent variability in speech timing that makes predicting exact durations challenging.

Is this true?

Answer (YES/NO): NO